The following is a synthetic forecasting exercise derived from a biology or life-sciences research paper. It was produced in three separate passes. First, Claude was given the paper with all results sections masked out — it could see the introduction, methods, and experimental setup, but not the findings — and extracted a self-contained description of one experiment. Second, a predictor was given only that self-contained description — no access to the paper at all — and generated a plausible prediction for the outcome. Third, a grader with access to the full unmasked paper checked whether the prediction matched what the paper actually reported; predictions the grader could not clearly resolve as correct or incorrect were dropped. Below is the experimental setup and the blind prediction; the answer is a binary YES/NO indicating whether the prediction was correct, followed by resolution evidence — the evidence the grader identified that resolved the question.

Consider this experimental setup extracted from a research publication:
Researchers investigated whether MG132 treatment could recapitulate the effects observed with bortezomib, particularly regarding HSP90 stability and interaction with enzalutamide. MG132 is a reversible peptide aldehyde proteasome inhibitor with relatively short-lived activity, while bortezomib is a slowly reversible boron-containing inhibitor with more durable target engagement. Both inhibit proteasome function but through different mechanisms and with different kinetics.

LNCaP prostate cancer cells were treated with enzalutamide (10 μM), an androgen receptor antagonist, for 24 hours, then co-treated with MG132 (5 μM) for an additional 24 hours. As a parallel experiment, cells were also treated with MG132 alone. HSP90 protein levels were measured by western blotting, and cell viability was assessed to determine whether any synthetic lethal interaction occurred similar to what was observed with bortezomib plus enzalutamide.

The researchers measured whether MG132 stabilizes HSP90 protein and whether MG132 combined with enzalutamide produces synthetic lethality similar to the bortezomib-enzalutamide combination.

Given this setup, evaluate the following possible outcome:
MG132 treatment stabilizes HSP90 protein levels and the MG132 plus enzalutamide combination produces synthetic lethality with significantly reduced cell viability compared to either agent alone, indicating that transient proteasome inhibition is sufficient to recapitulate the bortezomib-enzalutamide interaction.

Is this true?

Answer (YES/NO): NO